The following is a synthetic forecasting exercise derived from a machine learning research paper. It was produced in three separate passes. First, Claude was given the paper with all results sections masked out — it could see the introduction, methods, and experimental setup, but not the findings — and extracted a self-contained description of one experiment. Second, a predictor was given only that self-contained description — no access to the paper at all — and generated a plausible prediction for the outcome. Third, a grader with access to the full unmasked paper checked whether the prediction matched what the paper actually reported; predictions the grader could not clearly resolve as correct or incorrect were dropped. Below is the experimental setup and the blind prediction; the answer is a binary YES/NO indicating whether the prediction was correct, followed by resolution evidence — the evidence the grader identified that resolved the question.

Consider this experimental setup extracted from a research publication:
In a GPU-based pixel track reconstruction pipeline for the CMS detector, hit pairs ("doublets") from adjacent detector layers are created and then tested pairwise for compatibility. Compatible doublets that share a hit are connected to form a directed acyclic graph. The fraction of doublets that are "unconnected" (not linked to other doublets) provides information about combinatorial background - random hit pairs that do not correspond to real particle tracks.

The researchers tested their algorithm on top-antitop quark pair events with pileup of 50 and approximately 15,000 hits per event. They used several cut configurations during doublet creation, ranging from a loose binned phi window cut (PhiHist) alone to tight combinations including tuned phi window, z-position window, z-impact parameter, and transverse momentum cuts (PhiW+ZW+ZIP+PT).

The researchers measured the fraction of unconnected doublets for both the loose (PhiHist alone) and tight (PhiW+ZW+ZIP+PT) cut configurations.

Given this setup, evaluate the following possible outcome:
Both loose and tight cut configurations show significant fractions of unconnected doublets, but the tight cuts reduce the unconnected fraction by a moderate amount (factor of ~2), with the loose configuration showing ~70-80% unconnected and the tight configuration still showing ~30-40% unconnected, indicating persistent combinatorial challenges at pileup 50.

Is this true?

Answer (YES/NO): NO